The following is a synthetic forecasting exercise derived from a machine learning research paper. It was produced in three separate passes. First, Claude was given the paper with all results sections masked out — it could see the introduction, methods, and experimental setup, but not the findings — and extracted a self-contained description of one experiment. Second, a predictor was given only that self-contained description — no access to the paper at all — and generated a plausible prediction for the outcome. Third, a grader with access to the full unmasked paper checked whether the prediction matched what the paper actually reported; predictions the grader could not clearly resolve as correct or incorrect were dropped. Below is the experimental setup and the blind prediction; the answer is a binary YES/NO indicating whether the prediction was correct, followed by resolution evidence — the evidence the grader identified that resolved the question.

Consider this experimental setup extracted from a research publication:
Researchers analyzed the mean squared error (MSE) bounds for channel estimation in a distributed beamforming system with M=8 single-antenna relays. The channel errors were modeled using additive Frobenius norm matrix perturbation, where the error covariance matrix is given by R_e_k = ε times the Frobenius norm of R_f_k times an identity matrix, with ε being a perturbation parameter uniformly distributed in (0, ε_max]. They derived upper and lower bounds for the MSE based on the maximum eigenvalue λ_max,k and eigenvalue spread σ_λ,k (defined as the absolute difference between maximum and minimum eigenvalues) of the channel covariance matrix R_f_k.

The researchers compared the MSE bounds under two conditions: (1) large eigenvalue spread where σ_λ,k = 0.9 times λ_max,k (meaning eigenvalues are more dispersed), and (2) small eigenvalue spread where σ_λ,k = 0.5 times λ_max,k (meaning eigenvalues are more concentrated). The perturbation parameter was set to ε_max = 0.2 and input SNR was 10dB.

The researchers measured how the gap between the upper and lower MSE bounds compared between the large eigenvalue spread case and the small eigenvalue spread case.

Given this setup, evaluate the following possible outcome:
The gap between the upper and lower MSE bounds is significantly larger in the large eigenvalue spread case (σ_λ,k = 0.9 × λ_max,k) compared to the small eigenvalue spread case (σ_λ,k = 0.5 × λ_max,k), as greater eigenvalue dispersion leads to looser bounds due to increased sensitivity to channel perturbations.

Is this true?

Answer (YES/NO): YES